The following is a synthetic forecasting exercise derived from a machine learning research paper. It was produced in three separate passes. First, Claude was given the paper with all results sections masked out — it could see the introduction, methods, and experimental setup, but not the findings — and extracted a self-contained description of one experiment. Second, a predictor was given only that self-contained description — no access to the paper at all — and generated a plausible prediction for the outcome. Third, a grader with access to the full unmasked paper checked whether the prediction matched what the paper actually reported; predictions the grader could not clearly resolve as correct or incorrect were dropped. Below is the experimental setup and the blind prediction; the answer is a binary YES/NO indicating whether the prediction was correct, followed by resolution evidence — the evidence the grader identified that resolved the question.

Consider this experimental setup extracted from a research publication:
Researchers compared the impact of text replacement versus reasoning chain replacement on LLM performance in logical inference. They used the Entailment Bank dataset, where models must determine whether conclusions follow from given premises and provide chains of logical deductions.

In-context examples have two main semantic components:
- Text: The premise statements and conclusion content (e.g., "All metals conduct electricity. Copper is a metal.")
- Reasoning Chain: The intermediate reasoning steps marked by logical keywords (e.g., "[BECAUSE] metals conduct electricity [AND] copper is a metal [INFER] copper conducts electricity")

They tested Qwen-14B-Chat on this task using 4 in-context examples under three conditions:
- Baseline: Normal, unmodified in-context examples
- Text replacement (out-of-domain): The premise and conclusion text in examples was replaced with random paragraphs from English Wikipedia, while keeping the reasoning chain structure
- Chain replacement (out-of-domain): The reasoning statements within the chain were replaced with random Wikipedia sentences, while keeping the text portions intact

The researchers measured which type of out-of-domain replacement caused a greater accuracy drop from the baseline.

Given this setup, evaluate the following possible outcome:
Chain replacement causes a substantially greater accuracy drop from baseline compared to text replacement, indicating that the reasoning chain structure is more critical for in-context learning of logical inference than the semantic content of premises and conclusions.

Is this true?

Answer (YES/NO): NO